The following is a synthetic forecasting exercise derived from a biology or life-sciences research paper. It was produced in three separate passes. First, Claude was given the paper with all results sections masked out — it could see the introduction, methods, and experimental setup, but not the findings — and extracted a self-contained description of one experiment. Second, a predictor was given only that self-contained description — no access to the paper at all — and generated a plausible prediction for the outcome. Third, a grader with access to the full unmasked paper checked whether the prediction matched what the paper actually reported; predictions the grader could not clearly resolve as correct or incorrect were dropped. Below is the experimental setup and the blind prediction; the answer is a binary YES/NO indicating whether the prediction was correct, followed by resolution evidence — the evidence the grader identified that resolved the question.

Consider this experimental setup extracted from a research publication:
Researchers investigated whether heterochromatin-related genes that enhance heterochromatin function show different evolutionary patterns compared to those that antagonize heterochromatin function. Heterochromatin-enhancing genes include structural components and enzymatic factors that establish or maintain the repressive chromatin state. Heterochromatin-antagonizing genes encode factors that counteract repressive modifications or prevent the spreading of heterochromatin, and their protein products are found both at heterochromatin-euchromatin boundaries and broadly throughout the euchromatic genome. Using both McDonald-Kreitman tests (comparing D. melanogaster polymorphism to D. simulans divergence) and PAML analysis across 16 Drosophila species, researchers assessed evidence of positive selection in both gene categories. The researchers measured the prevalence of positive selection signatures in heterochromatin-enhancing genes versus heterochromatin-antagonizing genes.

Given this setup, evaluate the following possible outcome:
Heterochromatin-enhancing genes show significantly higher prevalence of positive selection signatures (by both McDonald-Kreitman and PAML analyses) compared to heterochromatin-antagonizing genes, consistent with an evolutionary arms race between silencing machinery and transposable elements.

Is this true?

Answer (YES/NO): NO